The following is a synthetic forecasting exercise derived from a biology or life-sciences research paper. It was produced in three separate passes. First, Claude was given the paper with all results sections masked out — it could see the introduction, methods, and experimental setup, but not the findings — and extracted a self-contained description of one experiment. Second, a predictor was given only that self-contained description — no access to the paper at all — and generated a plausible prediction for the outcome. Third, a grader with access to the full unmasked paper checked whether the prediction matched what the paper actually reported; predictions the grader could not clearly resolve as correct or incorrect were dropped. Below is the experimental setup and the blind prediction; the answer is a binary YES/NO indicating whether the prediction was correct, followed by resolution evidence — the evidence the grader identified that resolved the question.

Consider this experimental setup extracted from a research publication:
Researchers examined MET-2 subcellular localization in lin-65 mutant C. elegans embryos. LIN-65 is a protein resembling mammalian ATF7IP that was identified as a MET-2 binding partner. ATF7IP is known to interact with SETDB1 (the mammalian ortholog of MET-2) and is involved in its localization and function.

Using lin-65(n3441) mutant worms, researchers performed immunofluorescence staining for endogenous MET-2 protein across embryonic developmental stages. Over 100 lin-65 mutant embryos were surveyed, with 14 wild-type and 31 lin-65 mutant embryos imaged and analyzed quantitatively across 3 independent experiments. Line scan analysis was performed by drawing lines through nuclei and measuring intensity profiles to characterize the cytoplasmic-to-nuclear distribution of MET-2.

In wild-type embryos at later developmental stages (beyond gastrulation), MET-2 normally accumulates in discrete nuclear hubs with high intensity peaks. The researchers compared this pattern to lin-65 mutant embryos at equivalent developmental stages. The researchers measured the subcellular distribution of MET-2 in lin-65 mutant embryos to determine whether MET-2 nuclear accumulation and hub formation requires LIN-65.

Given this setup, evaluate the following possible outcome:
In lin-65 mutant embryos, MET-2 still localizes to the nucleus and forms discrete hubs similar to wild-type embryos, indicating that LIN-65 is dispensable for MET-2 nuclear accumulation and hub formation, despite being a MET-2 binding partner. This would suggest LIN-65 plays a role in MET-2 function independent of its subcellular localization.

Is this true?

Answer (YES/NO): NO